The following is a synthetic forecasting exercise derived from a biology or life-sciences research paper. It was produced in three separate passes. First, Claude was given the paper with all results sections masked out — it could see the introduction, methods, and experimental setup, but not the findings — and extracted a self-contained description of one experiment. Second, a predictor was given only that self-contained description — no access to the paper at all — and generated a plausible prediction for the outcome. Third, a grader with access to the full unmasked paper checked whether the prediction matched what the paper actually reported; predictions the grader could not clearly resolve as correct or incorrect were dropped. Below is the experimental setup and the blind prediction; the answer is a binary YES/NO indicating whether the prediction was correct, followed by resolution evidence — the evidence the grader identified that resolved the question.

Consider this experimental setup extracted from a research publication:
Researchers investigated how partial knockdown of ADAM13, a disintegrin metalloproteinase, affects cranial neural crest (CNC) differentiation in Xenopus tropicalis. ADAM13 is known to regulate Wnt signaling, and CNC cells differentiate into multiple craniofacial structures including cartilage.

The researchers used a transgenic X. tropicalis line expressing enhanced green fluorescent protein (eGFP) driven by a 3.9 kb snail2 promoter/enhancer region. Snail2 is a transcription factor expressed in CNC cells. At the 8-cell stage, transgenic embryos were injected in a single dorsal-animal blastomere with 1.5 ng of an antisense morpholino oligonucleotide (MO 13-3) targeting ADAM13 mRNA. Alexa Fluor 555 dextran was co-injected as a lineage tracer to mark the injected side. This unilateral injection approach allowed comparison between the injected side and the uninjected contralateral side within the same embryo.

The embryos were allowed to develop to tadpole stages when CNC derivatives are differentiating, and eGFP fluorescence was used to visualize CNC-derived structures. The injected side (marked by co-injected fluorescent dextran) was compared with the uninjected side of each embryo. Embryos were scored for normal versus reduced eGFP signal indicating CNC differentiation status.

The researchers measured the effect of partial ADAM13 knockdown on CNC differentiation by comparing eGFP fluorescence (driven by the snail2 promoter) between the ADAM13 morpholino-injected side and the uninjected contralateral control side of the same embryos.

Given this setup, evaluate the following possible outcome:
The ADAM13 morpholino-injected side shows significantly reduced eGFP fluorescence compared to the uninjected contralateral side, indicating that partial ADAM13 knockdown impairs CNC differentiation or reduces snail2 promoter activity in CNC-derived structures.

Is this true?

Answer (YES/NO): YES